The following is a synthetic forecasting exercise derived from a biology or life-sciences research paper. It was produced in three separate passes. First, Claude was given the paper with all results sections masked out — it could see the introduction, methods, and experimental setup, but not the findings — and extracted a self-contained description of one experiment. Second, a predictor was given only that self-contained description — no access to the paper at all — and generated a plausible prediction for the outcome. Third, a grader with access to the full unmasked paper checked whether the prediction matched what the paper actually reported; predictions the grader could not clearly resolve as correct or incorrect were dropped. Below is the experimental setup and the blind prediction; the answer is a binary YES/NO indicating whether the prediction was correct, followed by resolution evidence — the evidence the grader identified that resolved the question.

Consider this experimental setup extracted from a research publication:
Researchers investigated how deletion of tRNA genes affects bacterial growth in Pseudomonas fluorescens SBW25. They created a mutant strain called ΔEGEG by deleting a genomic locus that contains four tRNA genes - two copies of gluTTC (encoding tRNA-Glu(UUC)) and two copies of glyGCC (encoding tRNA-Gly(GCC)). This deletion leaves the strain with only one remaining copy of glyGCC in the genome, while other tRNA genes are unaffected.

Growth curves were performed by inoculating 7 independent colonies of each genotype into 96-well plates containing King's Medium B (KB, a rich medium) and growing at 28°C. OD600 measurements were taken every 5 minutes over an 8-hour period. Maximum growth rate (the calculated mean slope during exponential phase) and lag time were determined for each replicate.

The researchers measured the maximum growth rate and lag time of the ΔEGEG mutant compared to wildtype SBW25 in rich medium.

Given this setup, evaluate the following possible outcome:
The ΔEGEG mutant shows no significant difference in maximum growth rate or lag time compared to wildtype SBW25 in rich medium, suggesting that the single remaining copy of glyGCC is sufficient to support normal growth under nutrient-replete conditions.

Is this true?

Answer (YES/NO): NO